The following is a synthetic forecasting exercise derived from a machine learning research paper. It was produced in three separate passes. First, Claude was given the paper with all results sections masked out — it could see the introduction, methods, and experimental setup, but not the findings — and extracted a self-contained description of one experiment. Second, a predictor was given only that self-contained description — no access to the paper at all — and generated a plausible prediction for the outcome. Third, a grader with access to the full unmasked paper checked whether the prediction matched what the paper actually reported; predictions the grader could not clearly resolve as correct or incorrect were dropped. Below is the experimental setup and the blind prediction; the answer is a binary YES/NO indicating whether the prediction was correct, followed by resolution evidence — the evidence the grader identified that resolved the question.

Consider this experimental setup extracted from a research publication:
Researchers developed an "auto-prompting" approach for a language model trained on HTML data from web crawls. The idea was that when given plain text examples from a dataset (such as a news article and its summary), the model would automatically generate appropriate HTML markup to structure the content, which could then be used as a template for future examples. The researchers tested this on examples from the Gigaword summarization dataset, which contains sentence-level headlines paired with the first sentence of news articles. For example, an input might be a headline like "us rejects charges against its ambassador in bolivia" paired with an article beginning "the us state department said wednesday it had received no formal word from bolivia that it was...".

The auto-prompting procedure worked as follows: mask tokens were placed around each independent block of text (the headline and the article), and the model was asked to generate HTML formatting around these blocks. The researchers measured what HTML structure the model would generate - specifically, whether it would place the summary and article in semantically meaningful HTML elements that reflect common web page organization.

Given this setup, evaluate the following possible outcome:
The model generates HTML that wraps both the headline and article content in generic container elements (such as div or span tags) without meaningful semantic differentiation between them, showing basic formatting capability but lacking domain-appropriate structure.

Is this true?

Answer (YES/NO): NO